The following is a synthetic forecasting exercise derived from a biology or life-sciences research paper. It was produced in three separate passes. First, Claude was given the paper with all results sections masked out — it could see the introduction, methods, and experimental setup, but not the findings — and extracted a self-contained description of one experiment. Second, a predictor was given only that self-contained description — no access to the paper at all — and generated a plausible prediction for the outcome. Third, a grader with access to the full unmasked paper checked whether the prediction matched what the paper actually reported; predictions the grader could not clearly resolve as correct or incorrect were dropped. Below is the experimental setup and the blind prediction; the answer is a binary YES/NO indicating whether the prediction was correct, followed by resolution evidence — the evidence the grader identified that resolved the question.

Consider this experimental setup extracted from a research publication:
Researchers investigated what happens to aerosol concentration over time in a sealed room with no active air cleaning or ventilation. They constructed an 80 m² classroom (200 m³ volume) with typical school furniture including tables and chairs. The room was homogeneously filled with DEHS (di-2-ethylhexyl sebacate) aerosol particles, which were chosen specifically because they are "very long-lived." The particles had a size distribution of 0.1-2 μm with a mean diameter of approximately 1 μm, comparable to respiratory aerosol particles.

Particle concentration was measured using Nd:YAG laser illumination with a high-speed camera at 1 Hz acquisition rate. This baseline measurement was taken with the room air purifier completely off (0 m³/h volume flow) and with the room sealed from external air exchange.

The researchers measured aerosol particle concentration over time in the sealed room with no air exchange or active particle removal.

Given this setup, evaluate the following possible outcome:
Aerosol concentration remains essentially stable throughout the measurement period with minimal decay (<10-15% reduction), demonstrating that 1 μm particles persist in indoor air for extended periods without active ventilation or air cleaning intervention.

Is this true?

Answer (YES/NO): YES